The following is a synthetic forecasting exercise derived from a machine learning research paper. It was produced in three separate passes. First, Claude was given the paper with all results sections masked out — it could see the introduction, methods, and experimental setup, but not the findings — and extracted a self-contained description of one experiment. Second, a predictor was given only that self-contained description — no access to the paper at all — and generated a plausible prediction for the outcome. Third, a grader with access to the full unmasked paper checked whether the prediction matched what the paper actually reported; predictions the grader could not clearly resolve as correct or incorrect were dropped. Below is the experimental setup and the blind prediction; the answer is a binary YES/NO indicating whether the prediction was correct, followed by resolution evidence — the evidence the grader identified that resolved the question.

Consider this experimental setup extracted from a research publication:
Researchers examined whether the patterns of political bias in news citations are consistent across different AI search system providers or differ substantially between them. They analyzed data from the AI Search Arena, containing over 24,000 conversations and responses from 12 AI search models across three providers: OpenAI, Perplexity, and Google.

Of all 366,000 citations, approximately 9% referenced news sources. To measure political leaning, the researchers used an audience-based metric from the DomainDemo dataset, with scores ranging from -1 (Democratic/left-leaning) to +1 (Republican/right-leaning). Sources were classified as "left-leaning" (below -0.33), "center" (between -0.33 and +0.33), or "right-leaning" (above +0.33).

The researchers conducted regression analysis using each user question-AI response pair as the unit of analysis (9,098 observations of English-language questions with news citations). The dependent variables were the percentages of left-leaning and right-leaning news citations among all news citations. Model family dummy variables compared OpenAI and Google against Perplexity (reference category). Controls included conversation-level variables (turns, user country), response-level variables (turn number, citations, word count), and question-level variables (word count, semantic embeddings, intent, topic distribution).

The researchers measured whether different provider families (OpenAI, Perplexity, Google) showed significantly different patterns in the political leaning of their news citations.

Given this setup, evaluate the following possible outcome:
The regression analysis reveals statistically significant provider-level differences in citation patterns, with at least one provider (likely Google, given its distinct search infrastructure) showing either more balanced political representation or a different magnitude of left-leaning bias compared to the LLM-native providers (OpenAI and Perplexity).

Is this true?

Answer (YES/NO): YES